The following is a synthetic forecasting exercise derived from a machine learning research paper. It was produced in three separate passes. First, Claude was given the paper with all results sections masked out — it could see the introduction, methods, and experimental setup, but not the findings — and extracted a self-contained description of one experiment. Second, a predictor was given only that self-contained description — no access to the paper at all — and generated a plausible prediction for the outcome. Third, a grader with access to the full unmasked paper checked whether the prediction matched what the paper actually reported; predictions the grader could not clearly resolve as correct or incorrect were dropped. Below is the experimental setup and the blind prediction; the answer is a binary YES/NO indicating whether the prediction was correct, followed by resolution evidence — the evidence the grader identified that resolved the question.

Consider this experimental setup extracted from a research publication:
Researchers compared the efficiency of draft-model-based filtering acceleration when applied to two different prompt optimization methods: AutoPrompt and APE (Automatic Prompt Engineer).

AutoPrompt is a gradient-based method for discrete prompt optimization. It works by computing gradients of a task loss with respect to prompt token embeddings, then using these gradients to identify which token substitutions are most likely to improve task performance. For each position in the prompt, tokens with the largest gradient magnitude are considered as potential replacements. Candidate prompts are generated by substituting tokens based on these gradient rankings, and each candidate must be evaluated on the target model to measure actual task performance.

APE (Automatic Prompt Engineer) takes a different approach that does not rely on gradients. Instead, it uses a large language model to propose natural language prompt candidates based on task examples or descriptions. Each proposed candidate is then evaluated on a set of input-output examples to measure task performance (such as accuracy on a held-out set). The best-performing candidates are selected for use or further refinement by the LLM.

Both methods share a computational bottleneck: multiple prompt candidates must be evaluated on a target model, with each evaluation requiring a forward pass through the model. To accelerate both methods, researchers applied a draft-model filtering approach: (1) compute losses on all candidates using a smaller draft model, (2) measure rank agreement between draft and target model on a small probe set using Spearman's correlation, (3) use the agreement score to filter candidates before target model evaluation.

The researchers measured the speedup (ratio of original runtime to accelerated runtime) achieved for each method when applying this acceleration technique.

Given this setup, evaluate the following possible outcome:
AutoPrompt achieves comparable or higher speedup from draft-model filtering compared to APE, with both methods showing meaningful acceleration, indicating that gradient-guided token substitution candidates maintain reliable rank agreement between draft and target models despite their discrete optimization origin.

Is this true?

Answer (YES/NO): NO